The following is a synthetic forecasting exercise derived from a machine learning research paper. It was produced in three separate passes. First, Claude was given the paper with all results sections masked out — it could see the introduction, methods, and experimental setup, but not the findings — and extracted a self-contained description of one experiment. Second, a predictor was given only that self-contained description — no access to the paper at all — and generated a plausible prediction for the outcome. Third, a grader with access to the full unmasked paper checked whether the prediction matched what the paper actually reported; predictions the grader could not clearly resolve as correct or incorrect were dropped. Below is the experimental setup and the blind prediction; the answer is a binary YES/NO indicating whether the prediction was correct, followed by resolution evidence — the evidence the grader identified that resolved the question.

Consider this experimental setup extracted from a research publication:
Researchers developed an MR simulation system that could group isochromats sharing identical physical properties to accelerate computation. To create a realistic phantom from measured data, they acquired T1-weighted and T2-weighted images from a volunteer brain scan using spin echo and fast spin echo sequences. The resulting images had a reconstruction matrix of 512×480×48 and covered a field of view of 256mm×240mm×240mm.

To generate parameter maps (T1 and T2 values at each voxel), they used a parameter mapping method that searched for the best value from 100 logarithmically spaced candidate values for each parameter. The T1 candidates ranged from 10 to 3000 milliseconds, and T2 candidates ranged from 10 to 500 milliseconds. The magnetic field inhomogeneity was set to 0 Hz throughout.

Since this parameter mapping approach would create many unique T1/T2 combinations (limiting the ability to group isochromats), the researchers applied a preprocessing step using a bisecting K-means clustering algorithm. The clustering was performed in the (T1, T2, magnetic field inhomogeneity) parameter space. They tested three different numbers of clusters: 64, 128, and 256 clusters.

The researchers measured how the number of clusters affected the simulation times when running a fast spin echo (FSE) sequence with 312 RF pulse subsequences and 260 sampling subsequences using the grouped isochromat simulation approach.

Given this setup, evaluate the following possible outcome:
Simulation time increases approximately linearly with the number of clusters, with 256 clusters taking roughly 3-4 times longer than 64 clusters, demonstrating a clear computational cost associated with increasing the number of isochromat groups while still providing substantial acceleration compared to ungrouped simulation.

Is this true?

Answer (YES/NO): NO